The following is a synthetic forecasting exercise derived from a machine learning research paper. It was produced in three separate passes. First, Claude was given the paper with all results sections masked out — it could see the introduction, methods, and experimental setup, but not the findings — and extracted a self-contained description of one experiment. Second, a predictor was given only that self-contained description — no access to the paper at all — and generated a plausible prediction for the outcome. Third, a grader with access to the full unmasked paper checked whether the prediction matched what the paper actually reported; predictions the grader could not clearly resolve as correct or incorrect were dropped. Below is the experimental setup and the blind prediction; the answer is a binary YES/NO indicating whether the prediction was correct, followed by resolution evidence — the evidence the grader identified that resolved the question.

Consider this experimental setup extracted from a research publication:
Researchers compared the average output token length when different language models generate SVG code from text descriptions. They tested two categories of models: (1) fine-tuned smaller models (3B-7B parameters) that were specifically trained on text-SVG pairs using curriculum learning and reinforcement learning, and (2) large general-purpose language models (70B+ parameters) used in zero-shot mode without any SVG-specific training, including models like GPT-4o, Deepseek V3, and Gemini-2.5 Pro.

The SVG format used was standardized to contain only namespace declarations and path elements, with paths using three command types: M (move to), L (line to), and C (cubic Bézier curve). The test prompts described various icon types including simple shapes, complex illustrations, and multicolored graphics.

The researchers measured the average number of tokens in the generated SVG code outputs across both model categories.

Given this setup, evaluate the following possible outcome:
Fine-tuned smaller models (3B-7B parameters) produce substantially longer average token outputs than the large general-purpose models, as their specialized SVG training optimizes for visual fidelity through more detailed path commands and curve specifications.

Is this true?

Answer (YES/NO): YES